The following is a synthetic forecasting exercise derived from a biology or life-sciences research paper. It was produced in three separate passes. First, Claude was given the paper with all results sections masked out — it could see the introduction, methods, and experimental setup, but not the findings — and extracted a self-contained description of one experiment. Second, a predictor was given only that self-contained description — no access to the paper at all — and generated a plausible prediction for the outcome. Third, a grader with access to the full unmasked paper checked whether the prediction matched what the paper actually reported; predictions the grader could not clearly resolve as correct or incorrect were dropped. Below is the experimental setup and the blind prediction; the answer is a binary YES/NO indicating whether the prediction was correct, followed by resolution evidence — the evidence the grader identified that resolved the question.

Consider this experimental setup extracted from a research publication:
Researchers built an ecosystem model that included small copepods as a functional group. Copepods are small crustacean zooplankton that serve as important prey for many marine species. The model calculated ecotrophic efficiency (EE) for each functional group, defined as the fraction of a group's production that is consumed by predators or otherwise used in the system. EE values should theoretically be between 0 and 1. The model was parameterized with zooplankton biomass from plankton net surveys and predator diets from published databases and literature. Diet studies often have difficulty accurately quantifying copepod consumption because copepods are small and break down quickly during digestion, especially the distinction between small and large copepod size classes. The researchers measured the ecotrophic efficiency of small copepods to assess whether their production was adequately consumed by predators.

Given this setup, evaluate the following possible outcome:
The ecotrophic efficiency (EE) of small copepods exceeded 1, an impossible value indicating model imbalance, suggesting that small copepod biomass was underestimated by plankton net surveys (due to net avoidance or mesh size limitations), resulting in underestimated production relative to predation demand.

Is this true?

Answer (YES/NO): NO